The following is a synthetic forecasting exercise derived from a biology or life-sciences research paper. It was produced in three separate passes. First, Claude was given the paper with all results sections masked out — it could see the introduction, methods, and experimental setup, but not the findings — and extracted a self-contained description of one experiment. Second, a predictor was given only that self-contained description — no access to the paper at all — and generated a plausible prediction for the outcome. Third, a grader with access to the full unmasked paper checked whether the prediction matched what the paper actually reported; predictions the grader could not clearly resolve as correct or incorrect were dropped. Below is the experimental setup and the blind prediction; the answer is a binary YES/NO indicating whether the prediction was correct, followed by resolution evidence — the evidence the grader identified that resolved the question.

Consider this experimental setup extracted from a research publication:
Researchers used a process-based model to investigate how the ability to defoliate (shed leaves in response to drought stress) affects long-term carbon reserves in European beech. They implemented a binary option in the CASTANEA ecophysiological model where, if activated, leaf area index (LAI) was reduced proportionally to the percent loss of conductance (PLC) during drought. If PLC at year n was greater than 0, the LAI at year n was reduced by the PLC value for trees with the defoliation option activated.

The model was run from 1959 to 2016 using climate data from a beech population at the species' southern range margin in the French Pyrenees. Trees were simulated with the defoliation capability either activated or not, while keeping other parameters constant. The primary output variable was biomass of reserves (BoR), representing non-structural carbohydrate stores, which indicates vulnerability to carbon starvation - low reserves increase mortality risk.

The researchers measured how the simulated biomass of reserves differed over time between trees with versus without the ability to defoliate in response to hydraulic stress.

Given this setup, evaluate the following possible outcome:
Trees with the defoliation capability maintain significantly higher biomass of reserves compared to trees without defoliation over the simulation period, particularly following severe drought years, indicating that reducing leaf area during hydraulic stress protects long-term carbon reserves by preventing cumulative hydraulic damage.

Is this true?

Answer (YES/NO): NO